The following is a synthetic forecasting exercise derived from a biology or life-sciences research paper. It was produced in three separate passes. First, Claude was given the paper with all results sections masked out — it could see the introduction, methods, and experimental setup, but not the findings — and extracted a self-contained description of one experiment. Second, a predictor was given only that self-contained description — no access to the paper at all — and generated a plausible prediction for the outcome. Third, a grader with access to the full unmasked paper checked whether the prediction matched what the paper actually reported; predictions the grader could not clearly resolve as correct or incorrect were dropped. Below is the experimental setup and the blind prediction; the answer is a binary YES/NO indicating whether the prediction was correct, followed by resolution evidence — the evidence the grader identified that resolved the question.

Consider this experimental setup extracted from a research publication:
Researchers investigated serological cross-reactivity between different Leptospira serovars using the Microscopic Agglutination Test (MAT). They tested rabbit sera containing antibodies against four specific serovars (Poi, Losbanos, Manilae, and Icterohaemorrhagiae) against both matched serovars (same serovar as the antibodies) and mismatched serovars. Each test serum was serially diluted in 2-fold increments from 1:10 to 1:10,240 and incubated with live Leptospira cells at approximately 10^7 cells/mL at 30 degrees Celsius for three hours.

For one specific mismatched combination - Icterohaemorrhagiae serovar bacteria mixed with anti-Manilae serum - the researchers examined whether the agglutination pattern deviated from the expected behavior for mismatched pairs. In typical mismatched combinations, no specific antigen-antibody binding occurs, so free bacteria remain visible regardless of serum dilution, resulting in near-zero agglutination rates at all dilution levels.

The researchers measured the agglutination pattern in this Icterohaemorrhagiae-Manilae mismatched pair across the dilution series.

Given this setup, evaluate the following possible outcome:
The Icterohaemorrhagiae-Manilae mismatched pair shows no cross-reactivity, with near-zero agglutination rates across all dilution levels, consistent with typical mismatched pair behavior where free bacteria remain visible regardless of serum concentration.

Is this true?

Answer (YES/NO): NO